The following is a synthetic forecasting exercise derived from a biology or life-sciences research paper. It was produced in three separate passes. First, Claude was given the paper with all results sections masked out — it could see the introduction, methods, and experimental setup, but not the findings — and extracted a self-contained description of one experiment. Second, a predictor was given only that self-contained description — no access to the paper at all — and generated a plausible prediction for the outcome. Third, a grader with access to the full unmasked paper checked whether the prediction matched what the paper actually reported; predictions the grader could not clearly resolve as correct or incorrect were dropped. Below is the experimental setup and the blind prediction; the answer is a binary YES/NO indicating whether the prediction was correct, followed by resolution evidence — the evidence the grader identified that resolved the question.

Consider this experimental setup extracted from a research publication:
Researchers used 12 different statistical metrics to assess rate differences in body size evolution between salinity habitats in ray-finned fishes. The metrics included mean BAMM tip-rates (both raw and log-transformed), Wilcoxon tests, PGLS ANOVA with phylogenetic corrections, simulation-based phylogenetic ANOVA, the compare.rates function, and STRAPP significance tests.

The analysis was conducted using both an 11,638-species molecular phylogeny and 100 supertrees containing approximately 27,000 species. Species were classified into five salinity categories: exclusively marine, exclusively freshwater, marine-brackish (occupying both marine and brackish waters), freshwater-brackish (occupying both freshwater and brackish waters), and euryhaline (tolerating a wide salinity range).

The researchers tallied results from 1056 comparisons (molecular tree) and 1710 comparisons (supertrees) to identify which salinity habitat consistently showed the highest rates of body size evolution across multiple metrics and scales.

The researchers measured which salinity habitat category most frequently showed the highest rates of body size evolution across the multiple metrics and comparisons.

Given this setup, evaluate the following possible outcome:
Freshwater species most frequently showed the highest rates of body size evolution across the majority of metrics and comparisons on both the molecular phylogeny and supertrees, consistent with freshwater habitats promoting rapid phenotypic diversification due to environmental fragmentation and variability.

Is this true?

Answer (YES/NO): NO